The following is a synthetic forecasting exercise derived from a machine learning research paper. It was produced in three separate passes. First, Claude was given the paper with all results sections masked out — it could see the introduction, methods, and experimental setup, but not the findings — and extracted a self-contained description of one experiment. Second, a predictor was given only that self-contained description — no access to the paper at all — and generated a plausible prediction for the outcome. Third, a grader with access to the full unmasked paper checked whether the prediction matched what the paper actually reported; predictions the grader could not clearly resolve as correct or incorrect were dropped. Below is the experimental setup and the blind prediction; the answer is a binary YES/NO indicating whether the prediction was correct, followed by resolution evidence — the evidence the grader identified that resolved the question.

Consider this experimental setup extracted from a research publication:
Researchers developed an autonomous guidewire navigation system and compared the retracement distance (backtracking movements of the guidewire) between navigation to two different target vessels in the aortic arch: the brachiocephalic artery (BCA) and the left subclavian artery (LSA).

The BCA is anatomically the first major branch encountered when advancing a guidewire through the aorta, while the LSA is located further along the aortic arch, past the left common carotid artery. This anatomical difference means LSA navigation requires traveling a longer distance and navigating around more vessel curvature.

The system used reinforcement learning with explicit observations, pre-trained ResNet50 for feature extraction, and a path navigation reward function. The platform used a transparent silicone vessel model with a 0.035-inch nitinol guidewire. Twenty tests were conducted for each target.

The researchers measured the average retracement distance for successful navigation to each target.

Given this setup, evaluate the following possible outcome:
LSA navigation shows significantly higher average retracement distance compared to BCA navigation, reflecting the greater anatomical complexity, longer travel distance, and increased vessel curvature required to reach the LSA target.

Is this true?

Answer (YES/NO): YES